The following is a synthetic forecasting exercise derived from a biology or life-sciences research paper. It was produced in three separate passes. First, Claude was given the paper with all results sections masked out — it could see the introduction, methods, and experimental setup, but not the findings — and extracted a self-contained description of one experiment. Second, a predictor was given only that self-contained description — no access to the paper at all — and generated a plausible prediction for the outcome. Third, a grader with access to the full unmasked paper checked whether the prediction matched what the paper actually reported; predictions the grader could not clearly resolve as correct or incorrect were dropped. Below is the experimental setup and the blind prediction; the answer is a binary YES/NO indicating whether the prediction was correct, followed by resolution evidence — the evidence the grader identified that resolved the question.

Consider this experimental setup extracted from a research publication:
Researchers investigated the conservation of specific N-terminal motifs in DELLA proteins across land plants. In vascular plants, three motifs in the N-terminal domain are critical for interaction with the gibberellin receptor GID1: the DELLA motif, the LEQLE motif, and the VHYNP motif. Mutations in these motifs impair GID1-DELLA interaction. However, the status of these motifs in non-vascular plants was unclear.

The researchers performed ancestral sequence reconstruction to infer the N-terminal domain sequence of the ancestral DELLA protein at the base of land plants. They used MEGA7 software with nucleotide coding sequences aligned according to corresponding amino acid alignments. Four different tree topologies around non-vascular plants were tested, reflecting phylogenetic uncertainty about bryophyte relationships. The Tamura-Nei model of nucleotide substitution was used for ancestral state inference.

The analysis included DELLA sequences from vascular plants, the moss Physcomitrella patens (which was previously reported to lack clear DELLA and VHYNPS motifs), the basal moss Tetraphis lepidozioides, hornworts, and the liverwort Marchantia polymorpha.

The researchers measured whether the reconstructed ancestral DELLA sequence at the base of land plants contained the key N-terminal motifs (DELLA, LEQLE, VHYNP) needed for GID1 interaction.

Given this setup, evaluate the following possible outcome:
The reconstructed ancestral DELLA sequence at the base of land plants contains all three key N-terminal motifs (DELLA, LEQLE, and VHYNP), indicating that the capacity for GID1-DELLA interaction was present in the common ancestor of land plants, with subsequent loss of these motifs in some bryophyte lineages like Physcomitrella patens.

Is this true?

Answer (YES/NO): YES